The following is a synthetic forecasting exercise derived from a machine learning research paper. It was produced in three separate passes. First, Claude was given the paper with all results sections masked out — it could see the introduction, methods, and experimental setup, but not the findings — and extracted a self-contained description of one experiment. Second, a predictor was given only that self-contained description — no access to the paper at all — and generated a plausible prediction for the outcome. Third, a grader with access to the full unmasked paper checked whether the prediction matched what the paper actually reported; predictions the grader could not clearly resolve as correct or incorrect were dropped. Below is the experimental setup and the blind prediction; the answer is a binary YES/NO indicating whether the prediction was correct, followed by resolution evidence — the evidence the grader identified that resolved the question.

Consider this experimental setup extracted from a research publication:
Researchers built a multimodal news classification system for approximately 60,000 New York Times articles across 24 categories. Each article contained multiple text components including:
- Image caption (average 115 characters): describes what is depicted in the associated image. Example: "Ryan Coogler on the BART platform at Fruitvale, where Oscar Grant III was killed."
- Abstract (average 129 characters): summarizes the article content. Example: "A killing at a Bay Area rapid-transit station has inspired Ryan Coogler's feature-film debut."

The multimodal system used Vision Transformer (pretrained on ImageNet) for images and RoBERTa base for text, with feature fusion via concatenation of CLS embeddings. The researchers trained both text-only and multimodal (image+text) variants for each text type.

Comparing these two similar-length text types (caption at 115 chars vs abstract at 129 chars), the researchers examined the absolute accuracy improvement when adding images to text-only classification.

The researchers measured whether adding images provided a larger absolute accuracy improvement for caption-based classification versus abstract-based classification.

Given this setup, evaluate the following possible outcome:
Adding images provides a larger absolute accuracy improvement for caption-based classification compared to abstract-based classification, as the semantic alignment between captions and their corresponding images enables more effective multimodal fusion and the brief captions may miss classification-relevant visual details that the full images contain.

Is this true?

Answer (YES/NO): NO